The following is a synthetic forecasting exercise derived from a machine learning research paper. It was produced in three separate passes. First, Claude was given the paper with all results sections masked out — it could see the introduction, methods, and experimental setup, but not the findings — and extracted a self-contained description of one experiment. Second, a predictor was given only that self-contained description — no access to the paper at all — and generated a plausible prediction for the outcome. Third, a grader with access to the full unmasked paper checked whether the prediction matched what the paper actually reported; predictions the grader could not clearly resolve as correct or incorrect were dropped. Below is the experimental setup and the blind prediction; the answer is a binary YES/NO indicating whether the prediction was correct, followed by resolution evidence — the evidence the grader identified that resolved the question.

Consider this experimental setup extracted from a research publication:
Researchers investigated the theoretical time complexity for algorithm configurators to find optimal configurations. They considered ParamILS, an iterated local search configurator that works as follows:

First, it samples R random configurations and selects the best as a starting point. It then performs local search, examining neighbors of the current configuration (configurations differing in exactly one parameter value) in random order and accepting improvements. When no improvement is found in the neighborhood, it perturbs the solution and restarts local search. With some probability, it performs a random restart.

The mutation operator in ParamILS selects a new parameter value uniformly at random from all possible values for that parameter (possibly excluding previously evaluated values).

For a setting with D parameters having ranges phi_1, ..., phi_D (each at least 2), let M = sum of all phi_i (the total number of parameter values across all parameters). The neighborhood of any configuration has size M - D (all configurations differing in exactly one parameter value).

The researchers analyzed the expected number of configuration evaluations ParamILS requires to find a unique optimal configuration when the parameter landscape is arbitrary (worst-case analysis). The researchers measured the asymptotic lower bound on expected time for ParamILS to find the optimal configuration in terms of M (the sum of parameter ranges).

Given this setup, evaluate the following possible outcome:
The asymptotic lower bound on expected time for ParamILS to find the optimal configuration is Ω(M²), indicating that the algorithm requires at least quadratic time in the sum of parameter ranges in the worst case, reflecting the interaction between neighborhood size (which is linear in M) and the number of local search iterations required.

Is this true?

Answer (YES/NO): NO